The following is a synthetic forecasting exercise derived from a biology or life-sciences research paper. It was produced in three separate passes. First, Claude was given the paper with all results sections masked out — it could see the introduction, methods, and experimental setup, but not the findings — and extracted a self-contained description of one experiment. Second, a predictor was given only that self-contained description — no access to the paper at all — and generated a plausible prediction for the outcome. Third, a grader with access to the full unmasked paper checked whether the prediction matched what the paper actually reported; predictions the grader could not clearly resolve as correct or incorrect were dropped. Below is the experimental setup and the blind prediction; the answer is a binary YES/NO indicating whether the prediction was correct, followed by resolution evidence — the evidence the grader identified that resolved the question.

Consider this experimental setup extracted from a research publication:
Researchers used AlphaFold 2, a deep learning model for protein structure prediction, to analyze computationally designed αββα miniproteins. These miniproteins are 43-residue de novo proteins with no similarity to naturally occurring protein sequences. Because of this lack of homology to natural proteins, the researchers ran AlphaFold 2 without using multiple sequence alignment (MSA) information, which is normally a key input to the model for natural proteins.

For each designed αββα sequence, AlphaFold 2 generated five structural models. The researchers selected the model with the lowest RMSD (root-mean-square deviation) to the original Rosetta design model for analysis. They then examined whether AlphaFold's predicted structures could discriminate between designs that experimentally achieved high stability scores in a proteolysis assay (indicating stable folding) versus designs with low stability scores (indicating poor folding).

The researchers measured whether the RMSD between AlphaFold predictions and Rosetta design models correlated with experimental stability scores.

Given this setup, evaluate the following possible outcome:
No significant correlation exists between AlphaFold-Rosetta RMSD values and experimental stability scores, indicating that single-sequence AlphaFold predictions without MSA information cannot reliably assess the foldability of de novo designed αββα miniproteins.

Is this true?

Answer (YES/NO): YES